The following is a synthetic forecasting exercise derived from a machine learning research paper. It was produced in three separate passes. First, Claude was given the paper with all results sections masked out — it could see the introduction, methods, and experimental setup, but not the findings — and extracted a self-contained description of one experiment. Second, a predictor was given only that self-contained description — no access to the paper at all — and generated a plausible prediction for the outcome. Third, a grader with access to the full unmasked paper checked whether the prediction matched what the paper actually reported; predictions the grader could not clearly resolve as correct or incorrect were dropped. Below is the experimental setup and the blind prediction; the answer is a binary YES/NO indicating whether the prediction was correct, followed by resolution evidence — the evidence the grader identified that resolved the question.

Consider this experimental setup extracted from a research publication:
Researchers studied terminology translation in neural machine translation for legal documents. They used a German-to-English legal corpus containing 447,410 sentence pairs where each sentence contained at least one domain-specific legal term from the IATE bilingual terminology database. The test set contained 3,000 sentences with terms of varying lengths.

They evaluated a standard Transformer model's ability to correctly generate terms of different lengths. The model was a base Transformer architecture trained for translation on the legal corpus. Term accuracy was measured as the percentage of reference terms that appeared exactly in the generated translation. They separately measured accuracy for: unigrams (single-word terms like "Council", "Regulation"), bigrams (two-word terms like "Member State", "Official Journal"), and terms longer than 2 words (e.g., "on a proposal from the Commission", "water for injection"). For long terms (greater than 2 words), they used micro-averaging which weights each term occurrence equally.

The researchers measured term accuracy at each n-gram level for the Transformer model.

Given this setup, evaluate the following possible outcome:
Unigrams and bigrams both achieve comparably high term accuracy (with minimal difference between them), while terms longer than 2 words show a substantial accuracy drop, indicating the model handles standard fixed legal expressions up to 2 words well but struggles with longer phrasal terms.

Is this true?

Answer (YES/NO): YES